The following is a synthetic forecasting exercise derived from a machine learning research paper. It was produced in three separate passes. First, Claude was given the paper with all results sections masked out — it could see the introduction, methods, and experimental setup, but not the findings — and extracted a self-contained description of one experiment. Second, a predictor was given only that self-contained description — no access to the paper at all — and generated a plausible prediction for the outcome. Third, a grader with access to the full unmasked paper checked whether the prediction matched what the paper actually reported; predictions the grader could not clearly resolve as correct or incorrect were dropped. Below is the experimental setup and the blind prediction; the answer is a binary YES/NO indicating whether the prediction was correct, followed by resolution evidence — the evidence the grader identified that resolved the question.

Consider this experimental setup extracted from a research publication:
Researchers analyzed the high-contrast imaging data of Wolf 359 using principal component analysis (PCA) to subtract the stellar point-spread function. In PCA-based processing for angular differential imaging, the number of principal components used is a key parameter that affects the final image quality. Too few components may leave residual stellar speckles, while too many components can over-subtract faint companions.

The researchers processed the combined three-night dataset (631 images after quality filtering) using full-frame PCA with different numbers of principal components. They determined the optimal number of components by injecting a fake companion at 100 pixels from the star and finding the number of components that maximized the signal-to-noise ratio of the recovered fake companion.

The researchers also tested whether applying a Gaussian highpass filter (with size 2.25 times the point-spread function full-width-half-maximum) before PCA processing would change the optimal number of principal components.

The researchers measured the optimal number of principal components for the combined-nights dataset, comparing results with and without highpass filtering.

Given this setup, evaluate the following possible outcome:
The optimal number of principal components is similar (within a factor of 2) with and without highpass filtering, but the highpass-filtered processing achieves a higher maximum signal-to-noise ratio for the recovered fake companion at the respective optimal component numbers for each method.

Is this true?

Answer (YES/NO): NO